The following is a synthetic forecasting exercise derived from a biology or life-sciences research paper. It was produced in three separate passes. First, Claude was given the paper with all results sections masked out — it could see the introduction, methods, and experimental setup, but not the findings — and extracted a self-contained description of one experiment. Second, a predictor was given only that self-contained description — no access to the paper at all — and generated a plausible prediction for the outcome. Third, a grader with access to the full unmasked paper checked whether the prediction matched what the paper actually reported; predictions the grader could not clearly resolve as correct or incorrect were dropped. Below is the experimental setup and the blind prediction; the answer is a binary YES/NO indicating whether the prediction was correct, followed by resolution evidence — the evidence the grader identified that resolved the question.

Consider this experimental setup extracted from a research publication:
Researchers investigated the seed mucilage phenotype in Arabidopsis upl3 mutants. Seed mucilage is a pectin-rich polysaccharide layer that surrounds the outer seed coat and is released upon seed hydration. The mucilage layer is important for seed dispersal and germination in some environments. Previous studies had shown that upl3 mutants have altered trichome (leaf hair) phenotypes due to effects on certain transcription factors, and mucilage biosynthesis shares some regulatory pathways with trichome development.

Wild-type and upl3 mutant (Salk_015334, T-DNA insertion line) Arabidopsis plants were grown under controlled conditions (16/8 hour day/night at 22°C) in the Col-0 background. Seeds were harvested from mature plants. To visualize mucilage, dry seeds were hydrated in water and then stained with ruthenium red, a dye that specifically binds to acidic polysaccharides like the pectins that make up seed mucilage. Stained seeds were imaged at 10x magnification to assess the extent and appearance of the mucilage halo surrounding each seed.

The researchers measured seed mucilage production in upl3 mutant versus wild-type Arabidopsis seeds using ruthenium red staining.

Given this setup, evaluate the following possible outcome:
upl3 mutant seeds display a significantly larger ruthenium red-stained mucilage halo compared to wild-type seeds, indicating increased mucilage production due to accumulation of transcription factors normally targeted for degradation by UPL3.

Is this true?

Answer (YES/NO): NO